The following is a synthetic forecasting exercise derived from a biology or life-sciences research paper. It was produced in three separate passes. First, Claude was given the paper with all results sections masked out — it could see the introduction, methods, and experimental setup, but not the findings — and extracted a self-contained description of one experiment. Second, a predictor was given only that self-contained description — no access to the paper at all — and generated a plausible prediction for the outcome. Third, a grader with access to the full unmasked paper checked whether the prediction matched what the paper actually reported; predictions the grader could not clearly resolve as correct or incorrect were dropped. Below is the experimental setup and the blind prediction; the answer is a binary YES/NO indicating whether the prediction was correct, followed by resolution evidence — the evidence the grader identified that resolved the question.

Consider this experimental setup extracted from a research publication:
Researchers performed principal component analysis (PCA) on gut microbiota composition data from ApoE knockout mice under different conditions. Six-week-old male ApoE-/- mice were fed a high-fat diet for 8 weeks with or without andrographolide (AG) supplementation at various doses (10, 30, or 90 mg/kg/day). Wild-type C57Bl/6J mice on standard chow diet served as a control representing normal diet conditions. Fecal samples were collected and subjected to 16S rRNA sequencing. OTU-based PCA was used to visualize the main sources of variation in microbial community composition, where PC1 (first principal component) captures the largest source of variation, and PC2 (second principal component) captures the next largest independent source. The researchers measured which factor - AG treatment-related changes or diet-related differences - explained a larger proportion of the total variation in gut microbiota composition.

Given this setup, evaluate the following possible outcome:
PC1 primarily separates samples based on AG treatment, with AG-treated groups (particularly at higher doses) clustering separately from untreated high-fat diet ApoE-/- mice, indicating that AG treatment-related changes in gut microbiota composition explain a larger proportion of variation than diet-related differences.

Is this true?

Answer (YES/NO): YES